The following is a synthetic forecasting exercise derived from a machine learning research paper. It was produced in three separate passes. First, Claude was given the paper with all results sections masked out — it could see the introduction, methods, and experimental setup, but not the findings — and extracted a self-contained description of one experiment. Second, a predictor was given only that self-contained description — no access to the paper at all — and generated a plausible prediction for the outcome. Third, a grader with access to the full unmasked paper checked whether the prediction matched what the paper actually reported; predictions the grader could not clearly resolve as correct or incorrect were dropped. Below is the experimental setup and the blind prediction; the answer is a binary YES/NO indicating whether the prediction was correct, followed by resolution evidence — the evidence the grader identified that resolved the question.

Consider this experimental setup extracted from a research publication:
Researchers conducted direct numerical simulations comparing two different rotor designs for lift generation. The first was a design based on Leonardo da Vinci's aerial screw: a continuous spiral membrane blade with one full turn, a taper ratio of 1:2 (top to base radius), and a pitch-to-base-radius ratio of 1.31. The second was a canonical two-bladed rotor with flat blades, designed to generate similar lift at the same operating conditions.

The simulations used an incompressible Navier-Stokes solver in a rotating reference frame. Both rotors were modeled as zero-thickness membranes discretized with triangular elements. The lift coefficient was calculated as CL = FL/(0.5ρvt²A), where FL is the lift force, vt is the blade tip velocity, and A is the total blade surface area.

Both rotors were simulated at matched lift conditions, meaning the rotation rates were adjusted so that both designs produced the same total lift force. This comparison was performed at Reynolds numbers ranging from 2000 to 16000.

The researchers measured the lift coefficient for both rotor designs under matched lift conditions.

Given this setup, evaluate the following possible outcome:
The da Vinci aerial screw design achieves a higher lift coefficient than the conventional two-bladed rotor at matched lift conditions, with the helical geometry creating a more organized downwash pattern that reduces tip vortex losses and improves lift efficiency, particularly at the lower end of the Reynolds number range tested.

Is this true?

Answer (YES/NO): NO